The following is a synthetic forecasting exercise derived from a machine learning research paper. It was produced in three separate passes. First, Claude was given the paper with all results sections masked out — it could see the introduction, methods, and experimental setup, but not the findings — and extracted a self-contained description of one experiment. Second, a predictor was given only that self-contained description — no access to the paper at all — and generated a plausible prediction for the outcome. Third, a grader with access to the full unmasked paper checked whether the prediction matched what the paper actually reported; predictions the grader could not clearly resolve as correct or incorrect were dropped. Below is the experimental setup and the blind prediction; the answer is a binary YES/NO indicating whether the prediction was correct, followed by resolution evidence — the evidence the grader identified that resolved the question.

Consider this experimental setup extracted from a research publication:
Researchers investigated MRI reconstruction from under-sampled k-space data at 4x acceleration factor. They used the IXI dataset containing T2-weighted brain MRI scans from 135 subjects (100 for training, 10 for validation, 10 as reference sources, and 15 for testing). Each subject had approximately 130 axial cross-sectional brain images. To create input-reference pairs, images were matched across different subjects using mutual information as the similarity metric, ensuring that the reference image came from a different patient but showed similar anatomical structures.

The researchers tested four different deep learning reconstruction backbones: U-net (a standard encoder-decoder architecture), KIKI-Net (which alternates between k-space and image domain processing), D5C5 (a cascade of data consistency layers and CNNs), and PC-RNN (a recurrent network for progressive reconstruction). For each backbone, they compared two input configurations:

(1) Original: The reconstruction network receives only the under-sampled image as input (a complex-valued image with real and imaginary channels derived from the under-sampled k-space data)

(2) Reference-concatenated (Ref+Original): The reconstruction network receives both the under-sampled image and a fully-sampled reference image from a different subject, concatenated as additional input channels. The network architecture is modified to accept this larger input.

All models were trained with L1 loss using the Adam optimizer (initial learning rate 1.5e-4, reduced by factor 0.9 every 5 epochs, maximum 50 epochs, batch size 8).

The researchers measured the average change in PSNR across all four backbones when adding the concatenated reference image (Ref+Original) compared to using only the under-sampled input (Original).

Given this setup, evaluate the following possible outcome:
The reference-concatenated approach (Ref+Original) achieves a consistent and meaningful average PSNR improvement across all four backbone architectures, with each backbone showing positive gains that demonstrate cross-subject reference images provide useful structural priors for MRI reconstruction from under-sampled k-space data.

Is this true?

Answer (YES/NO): NO